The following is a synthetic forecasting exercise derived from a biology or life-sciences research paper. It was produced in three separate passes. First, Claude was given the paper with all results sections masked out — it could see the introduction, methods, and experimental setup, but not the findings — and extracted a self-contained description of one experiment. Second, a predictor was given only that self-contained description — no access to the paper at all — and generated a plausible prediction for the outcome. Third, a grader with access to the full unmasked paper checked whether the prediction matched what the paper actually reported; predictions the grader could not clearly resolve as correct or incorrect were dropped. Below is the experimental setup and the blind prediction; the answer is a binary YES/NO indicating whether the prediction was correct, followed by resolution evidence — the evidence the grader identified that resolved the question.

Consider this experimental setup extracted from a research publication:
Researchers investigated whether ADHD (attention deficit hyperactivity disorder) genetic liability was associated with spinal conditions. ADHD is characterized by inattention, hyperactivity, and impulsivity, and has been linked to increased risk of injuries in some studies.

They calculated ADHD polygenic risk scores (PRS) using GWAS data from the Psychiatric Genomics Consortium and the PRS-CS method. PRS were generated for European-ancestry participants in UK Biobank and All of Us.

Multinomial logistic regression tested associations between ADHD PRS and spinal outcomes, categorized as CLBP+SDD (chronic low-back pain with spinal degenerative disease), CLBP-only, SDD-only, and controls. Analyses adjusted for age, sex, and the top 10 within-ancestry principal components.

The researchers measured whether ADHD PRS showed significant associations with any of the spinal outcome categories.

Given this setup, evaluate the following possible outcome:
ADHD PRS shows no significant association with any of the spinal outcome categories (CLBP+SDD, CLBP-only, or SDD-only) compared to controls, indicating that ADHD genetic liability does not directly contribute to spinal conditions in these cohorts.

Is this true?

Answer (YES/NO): NO